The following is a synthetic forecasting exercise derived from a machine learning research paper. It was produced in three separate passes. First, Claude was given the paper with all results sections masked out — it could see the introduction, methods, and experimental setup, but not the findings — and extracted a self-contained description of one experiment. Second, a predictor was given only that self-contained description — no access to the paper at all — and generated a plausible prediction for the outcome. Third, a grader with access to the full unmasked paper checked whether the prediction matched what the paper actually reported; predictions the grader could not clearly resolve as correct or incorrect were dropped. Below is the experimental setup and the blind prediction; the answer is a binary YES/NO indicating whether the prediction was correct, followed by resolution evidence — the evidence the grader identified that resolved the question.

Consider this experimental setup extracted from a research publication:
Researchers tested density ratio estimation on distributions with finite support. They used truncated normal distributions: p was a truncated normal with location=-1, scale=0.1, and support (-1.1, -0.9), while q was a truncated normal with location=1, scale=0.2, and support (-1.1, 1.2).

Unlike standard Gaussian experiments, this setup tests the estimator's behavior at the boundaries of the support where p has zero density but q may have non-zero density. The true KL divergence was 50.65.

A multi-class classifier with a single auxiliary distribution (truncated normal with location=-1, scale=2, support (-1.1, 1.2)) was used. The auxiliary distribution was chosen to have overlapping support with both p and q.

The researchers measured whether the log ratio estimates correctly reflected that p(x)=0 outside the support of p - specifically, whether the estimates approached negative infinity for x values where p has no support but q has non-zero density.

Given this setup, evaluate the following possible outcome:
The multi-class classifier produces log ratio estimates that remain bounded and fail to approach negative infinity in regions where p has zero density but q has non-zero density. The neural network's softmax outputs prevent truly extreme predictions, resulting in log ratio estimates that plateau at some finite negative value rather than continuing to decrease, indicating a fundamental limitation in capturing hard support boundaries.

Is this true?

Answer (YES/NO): NO